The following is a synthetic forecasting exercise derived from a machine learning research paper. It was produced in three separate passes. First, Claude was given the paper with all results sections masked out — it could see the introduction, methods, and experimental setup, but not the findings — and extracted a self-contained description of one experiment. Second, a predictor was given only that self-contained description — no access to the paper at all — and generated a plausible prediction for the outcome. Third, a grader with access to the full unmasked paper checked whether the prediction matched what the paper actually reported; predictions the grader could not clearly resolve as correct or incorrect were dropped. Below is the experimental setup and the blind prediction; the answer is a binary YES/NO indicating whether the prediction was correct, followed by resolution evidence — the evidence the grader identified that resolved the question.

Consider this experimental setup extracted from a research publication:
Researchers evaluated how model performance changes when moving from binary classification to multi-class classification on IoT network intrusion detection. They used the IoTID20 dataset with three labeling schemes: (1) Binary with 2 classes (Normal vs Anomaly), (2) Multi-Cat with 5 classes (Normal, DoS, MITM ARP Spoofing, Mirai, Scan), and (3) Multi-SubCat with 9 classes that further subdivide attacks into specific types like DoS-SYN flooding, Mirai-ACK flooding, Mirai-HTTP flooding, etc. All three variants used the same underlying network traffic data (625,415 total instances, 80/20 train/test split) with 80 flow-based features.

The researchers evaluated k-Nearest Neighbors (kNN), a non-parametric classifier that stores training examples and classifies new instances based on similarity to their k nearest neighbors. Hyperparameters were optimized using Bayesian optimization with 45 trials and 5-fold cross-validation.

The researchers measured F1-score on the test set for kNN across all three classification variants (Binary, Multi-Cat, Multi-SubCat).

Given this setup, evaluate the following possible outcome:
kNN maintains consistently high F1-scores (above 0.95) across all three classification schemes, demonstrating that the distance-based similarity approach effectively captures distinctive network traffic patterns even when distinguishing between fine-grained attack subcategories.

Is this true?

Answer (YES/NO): NO